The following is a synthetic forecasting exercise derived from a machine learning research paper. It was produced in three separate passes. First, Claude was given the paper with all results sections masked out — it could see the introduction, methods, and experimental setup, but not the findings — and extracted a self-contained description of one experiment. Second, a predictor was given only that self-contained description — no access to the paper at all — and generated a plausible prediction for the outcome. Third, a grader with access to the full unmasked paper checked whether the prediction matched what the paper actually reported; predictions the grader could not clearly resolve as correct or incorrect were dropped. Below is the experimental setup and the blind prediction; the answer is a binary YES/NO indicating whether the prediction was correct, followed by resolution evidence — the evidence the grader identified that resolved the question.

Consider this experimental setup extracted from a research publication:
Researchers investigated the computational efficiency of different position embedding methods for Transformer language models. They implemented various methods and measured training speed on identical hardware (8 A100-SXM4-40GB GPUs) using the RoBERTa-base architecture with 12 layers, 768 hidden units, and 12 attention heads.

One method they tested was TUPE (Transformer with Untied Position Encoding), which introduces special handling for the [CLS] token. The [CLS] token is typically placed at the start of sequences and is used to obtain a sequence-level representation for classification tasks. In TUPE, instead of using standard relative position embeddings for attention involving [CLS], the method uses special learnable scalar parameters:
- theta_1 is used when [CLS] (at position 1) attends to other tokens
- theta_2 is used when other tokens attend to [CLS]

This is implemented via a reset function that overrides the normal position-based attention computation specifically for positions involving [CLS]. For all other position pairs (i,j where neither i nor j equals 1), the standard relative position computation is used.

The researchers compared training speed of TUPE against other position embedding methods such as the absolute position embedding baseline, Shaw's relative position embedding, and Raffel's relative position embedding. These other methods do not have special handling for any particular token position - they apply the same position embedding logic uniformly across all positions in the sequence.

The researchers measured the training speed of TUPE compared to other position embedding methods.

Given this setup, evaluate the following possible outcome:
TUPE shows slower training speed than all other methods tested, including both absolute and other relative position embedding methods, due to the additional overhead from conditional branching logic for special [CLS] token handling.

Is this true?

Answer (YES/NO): YES